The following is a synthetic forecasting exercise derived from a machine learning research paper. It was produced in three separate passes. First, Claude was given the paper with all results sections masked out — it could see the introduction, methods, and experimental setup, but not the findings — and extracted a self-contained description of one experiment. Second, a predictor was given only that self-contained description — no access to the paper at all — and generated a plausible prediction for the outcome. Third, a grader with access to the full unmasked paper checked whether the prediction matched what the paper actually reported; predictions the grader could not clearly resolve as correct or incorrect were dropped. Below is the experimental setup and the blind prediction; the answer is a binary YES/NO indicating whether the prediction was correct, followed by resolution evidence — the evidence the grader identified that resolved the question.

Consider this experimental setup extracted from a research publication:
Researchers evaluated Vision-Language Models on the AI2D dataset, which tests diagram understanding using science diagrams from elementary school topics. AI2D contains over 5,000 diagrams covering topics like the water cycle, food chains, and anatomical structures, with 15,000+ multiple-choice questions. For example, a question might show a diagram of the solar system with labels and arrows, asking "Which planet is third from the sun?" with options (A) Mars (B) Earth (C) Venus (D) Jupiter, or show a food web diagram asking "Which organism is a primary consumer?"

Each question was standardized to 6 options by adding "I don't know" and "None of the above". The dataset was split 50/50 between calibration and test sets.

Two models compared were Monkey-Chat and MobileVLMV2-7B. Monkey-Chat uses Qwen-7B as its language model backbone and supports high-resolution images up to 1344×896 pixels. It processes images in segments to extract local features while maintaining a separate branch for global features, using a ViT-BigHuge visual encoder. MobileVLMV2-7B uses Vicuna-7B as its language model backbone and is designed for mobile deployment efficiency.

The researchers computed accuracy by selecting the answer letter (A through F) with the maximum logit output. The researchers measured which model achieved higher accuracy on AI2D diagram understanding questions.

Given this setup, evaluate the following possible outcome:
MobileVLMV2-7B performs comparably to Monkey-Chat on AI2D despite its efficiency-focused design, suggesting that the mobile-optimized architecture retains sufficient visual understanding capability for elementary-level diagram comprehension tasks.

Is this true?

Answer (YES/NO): NO